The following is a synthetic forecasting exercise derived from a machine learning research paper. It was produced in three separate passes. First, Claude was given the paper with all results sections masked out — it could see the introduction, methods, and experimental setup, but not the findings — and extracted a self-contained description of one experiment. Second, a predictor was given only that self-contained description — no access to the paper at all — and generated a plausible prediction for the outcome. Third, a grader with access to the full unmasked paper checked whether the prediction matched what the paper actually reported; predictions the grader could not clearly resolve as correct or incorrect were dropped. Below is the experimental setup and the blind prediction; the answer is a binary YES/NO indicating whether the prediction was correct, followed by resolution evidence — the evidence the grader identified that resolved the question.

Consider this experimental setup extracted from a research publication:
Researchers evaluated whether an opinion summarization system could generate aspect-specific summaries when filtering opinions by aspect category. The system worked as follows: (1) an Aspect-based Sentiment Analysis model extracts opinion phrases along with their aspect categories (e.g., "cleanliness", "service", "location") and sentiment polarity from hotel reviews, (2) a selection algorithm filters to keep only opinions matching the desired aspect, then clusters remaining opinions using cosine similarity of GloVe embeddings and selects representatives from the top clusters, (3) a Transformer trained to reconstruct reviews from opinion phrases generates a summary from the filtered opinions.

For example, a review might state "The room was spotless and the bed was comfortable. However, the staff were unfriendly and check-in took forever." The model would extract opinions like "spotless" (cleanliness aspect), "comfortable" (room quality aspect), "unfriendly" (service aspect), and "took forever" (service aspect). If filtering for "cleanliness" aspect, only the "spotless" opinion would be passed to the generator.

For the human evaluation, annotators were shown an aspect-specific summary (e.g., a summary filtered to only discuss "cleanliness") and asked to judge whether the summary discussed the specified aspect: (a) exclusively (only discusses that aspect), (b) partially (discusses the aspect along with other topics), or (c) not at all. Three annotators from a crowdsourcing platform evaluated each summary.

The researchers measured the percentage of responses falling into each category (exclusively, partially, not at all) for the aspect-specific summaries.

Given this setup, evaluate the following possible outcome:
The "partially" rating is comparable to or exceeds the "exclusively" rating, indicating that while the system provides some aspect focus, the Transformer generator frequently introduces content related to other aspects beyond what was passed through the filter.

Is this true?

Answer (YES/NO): YES